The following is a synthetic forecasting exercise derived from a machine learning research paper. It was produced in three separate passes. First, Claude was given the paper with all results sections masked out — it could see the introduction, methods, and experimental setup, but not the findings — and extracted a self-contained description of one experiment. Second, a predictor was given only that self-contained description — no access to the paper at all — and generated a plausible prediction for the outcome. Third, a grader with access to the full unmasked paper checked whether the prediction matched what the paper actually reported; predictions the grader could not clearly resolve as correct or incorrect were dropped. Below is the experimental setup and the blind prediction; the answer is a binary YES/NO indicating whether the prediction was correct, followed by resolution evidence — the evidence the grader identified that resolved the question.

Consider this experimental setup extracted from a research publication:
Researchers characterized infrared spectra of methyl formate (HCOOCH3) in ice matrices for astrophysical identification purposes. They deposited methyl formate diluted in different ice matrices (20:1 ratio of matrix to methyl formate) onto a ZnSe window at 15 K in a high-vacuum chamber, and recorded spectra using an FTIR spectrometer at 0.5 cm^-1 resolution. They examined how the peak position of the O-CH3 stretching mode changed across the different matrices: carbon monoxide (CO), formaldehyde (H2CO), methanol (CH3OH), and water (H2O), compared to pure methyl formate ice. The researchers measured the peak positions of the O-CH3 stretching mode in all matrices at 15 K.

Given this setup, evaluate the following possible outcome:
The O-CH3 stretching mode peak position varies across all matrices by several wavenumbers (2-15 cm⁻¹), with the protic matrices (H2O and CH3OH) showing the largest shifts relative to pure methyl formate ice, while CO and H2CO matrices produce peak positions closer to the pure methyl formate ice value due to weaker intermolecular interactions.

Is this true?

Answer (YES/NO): NO